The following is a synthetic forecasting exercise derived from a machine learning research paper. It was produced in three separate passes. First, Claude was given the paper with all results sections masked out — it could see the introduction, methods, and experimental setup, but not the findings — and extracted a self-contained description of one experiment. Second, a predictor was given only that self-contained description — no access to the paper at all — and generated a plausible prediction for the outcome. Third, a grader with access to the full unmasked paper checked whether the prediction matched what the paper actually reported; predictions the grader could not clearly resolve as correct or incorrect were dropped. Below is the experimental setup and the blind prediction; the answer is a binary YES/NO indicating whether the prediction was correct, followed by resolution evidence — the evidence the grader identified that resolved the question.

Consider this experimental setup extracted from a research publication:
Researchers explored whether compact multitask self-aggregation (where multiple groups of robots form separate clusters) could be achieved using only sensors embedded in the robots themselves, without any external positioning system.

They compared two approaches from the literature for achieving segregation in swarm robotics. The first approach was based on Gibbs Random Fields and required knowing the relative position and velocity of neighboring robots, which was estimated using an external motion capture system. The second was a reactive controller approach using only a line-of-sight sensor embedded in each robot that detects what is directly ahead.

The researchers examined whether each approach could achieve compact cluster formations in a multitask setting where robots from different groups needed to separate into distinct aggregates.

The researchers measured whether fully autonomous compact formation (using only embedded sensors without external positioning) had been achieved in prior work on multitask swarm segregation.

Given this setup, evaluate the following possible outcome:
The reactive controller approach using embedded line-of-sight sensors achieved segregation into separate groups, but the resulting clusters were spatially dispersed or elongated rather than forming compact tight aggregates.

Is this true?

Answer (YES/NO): NO